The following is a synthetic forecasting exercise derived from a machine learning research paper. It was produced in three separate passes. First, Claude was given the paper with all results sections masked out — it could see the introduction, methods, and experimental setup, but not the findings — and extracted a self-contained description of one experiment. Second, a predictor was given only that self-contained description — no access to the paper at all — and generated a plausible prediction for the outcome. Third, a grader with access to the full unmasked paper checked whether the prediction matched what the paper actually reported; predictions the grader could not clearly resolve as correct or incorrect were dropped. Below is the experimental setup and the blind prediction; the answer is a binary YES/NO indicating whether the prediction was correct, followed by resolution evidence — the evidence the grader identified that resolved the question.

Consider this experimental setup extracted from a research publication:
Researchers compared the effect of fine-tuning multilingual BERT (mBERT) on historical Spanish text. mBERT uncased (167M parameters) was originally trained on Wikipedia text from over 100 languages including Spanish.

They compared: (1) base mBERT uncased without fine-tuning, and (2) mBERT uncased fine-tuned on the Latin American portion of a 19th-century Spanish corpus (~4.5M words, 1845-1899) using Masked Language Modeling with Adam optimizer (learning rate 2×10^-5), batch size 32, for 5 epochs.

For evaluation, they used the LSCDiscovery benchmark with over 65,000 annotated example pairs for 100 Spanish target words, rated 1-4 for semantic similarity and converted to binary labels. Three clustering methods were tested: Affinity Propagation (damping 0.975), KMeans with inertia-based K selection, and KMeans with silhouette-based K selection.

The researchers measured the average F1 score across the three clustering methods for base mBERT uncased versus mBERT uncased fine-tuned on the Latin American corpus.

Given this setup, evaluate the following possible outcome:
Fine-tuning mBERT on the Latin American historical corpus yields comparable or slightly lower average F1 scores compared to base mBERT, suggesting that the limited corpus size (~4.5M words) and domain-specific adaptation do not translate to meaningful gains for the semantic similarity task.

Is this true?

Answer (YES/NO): YES